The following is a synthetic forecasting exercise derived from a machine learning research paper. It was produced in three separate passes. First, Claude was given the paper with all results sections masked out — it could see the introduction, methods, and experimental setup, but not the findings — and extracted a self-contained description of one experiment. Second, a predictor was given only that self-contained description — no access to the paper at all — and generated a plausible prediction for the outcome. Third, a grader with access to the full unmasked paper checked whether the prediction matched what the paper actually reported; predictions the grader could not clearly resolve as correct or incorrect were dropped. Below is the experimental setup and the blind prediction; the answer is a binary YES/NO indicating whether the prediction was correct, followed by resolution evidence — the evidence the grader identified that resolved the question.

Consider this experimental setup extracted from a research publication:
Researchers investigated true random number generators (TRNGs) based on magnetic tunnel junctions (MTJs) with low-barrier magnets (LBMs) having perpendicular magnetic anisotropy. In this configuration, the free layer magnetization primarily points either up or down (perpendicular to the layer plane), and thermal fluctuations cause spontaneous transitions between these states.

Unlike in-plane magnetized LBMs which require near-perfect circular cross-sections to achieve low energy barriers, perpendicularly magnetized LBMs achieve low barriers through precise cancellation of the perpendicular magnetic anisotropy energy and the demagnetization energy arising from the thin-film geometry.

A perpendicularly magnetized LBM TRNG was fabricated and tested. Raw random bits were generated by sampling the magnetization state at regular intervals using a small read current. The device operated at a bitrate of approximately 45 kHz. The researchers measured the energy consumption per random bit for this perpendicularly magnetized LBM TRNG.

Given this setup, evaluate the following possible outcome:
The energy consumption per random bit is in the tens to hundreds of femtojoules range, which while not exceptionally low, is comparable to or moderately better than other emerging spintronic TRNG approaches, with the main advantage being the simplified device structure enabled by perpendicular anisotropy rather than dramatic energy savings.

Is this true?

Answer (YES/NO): NO